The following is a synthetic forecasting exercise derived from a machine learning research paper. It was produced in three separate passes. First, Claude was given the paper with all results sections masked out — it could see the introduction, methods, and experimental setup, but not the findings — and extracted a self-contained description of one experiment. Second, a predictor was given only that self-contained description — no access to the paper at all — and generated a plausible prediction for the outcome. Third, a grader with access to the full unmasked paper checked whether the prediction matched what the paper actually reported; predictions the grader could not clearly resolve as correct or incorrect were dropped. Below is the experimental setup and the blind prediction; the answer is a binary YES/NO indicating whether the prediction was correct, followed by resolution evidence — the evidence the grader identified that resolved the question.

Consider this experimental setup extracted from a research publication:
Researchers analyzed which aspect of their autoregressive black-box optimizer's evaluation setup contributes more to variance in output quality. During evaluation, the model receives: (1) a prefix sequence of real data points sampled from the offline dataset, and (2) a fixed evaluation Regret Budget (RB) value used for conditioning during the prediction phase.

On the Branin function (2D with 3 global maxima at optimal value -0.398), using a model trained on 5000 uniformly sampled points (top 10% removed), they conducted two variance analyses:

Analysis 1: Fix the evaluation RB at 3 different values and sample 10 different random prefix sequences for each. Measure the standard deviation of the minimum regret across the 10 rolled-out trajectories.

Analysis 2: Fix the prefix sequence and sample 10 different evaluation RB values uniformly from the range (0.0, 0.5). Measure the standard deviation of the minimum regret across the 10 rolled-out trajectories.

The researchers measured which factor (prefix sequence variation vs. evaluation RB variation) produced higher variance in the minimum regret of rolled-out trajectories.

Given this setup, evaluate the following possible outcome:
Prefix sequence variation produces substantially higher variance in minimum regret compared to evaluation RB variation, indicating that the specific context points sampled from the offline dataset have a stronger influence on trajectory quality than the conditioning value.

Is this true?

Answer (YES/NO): NO